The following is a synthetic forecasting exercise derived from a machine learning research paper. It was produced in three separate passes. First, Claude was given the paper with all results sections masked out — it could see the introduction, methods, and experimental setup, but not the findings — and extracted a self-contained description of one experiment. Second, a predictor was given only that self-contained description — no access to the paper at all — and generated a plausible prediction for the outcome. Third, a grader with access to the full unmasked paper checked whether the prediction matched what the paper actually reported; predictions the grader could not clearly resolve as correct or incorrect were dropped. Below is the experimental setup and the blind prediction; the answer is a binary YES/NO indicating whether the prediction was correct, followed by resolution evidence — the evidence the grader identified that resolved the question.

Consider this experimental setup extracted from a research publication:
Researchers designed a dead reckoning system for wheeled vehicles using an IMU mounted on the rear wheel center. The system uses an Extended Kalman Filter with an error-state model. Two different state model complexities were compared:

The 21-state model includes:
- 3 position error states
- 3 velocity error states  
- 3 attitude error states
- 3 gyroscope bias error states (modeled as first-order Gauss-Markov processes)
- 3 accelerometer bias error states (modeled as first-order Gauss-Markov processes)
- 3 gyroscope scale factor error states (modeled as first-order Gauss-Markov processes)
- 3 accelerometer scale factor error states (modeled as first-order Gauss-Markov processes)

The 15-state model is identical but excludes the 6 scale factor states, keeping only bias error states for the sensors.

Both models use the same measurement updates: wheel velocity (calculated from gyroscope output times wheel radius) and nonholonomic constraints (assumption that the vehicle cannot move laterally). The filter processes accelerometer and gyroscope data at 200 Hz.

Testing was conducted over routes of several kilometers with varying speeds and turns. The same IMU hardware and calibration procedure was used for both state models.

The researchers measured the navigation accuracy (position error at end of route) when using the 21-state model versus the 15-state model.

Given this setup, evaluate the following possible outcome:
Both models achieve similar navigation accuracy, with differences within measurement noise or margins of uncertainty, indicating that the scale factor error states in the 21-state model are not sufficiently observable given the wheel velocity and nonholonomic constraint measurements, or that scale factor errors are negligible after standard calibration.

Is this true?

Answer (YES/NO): NO